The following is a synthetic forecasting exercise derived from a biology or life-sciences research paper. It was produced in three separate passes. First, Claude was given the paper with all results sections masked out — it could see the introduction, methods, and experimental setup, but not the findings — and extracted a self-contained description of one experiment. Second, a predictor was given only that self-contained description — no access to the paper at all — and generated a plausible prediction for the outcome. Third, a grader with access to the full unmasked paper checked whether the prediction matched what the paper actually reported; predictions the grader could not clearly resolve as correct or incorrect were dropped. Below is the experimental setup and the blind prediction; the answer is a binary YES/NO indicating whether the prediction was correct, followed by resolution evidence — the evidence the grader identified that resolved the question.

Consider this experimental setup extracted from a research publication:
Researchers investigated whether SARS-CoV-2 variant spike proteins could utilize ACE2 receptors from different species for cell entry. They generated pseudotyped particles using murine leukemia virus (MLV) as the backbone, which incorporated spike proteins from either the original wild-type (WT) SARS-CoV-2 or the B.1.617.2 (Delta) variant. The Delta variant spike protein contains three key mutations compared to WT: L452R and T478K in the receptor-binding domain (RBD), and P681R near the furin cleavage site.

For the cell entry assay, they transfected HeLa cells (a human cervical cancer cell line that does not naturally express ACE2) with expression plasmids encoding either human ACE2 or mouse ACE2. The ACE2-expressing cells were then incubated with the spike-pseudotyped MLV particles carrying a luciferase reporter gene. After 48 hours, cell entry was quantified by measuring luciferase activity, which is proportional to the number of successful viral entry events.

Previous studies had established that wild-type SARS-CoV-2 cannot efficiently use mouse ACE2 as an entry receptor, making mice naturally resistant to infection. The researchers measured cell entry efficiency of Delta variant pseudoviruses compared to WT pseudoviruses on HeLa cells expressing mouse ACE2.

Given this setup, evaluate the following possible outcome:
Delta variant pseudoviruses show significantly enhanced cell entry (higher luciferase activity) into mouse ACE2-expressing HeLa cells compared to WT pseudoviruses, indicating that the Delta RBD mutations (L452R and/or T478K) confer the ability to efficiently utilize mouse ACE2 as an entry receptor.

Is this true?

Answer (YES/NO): YES